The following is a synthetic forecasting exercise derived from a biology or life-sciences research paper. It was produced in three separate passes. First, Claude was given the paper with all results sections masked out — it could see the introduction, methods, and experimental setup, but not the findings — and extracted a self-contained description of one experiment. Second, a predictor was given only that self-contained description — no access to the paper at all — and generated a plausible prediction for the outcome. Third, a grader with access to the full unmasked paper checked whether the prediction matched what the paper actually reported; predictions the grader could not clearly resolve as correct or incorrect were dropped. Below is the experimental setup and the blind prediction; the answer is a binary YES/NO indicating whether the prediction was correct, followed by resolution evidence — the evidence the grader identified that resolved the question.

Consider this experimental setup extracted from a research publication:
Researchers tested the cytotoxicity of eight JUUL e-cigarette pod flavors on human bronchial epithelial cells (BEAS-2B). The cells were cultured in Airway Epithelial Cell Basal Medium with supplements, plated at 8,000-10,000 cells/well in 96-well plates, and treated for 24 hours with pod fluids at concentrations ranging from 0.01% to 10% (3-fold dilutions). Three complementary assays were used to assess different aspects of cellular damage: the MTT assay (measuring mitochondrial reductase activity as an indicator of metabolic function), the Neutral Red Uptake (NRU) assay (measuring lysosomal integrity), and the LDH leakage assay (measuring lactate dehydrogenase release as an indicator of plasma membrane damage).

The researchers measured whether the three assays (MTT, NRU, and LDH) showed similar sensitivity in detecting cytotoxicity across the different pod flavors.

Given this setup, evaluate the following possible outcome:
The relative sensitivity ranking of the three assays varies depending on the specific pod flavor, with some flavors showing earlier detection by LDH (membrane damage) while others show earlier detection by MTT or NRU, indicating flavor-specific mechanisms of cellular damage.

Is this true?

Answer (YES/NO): NO